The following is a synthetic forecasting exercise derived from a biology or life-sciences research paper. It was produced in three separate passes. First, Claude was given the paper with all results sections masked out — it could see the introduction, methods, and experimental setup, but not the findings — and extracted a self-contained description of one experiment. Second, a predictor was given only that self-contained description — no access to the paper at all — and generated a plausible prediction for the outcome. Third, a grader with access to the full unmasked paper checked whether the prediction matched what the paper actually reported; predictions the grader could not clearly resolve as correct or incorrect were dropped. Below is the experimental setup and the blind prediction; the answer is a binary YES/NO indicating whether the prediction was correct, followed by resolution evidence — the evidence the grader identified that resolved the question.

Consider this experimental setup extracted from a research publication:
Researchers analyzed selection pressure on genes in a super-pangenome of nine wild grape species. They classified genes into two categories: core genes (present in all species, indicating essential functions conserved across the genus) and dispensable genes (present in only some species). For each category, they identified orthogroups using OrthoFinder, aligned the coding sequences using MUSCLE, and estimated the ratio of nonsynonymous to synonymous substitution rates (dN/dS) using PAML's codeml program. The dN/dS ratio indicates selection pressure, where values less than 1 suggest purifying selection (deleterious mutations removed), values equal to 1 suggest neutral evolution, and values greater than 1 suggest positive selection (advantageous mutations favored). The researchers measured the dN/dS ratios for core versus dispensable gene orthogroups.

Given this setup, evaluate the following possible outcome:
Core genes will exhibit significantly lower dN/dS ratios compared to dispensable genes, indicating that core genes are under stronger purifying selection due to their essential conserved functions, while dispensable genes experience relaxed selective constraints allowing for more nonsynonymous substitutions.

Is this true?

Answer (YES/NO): YES